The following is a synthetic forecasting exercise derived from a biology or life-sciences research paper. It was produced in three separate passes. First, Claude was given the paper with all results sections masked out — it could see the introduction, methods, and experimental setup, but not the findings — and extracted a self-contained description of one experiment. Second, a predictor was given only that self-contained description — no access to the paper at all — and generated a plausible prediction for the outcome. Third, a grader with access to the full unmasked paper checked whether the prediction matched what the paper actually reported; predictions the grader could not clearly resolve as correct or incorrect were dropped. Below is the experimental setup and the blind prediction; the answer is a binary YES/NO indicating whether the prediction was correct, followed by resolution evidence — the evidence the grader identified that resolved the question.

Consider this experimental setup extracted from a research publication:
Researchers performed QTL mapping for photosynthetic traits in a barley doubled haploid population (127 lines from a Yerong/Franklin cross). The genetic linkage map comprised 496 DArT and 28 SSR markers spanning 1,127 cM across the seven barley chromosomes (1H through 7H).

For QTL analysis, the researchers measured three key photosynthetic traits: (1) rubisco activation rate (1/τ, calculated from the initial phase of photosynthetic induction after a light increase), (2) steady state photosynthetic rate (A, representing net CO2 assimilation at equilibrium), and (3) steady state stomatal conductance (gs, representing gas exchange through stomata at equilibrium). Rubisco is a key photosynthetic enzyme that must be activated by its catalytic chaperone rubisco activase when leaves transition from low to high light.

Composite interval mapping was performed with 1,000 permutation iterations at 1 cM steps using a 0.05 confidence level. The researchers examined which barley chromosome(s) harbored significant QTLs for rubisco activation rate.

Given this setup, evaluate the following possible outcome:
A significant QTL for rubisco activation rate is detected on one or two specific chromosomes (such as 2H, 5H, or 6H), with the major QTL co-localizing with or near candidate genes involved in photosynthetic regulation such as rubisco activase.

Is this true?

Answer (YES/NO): NO